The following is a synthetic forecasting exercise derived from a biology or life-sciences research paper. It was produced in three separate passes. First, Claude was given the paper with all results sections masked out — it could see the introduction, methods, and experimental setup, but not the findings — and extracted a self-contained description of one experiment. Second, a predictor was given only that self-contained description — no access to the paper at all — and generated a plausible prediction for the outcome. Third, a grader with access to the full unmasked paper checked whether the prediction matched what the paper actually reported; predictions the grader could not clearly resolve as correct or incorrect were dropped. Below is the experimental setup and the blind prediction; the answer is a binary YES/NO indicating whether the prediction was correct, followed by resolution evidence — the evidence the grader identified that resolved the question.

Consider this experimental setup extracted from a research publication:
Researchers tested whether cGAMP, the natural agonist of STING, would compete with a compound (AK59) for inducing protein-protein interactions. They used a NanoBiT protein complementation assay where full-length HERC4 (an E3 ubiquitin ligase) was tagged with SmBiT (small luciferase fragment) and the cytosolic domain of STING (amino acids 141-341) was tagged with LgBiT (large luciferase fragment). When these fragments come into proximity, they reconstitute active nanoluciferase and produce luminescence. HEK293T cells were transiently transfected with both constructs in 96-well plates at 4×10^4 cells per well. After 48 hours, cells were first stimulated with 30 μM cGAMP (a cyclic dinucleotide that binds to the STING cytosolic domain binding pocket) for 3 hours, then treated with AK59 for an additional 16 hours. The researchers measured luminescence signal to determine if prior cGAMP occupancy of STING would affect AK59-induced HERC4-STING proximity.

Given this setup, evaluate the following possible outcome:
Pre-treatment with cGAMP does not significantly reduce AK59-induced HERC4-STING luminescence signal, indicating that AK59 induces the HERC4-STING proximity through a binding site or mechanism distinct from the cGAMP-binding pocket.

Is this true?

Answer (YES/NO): YES